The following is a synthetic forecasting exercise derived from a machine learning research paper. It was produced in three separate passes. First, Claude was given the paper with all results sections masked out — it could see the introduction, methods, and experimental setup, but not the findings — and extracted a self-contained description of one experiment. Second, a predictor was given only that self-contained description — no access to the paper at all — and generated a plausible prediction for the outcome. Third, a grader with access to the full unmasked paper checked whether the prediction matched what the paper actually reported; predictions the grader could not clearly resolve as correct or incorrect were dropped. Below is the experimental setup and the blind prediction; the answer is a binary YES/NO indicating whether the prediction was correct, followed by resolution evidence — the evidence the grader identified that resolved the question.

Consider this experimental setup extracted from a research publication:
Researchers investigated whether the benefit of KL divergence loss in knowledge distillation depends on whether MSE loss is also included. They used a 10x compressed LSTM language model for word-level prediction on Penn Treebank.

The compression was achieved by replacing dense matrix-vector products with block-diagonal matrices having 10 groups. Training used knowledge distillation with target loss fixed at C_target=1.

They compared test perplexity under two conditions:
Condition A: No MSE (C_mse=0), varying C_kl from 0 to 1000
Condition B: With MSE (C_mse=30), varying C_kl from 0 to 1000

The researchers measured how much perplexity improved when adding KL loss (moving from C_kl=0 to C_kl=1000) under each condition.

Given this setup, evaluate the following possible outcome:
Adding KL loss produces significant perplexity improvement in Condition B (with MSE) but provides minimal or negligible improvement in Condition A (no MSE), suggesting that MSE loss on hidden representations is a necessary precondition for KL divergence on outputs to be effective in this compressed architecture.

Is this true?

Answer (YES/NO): NO